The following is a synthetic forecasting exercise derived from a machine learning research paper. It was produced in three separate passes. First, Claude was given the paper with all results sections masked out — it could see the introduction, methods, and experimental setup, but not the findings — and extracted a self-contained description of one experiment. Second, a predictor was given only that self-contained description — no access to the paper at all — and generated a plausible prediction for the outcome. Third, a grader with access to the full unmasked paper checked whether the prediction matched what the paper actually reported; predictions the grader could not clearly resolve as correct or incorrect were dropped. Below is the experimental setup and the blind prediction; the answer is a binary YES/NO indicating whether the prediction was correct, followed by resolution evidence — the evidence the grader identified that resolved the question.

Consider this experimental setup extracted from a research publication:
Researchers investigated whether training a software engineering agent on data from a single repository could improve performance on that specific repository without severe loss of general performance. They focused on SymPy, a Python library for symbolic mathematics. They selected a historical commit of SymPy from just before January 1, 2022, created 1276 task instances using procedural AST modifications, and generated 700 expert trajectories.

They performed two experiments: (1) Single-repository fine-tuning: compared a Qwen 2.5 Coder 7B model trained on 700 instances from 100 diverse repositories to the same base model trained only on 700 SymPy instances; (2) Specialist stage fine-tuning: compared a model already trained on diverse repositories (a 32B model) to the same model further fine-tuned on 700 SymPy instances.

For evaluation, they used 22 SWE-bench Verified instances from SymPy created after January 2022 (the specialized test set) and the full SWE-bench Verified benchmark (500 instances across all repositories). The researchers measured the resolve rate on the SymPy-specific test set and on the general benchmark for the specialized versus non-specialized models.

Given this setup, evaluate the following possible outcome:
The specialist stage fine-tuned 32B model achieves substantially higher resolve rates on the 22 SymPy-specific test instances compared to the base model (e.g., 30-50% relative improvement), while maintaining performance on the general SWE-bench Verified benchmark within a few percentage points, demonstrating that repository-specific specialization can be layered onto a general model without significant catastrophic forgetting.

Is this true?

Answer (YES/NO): YES